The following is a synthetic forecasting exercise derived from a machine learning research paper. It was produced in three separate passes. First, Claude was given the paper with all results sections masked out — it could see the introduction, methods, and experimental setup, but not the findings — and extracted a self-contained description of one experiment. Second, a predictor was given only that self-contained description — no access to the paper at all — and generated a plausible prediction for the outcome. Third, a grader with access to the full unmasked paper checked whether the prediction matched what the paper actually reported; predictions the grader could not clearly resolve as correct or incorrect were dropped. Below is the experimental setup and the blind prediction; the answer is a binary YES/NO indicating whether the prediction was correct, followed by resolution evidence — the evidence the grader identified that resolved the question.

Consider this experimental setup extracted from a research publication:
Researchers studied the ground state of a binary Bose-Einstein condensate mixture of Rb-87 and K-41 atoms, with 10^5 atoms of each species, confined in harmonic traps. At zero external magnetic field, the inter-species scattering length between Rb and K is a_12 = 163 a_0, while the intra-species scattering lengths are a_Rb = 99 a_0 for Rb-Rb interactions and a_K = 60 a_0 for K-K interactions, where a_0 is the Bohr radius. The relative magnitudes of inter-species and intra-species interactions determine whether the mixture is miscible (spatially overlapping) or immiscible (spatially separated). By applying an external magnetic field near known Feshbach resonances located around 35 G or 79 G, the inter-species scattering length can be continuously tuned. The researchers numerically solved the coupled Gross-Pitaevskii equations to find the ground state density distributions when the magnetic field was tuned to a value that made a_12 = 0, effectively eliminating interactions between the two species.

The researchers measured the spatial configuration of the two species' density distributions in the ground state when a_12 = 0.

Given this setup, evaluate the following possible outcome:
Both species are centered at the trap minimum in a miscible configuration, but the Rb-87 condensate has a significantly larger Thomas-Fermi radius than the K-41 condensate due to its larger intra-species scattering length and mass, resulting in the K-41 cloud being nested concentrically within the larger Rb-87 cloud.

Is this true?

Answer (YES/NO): NO